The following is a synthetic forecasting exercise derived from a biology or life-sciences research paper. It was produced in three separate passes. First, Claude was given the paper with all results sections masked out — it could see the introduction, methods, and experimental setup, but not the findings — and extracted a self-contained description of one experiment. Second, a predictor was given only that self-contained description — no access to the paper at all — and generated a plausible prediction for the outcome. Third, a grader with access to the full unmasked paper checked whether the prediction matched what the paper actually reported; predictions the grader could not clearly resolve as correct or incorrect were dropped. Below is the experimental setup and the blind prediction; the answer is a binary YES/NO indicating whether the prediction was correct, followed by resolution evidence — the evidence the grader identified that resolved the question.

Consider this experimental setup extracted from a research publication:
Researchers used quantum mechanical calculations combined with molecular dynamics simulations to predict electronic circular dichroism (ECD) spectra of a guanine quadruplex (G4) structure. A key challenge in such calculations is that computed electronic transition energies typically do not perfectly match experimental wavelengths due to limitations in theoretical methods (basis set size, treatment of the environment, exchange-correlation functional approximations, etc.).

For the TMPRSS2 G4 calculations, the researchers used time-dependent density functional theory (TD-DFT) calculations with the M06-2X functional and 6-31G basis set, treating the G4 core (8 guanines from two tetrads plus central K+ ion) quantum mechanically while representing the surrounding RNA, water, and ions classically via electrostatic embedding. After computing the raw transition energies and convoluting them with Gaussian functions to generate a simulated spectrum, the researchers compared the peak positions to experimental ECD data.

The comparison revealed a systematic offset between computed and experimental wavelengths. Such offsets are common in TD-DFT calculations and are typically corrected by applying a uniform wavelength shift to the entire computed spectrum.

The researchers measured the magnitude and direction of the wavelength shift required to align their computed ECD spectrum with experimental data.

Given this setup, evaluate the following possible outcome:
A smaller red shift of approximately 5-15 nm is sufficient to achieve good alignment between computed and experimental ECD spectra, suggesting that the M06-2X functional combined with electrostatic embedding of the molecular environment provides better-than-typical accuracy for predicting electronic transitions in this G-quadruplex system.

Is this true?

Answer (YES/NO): NO